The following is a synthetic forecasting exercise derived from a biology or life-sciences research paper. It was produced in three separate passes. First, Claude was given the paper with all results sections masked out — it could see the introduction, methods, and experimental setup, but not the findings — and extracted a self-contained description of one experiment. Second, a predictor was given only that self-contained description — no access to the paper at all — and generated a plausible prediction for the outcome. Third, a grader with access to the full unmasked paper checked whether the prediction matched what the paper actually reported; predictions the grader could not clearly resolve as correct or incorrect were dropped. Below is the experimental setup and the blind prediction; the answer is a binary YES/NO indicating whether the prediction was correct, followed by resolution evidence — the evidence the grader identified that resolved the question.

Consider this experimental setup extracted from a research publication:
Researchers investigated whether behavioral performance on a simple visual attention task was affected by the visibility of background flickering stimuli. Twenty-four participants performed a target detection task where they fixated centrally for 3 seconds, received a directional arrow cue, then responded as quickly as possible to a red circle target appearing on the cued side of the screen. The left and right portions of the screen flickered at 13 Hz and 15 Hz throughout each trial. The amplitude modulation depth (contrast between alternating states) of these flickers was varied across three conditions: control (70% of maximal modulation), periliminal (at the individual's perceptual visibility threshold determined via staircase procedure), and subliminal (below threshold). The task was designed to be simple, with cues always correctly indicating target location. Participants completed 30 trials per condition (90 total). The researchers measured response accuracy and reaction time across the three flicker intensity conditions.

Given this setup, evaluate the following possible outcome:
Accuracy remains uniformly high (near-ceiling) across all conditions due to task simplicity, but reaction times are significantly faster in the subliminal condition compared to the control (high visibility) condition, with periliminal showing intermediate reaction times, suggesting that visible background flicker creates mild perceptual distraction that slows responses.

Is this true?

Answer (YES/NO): NO